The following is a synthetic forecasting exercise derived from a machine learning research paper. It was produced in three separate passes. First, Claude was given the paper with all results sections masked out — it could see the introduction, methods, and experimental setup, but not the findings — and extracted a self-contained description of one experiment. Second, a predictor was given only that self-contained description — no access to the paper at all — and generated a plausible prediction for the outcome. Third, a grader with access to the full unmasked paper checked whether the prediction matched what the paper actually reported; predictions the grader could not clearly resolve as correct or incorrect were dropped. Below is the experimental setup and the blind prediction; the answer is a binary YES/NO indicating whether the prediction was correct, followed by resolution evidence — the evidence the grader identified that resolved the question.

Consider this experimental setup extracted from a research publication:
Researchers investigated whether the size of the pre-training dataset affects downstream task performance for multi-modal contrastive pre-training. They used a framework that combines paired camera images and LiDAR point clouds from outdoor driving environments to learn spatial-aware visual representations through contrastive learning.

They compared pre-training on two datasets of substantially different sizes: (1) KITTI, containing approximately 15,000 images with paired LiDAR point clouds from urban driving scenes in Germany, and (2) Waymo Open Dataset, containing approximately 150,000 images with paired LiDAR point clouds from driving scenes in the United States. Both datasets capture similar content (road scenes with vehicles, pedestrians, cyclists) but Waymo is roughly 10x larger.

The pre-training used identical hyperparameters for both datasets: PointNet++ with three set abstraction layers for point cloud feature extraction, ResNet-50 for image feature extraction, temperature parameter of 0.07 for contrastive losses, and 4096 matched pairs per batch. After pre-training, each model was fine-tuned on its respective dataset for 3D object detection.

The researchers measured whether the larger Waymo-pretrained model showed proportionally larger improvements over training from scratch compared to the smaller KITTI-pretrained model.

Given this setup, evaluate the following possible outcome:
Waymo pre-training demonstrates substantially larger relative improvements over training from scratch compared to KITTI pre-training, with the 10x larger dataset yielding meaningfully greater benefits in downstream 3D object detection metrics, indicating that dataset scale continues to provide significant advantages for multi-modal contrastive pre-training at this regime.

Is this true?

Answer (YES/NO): NO